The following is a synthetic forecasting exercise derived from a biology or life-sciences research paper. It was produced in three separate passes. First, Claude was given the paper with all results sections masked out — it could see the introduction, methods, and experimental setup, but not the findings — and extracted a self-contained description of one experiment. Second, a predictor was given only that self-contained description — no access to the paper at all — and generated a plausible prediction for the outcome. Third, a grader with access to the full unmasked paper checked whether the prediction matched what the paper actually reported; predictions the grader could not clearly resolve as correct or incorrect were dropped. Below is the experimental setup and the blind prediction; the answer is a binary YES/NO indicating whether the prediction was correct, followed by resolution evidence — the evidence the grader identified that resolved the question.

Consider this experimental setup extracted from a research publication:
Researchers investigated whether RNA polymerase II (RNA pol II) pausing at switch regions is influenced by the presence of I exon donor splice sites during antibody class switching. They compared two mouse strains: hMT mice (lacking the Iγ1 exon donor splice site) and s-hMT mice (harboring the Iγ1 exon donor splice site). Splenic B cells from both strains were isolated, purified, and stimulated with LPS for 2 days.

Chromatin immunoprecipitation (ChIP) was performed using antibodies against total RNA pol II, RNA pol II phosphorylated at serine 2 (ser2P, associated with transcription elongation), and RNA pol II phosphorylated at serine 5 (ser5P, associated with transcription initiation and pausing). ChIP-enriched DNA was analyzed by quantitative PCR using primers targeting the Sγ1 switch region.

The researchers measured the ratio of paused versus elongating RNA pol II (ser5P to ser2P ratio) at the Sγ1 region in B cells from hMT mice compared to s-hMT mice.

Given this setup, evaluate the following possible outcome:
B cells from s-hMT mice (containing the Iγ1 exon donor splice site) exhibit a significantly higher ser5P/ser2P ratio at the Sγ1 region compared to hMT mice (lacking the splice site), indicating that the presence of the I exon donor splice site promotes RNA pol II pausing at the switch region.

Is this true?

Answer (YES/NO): YES